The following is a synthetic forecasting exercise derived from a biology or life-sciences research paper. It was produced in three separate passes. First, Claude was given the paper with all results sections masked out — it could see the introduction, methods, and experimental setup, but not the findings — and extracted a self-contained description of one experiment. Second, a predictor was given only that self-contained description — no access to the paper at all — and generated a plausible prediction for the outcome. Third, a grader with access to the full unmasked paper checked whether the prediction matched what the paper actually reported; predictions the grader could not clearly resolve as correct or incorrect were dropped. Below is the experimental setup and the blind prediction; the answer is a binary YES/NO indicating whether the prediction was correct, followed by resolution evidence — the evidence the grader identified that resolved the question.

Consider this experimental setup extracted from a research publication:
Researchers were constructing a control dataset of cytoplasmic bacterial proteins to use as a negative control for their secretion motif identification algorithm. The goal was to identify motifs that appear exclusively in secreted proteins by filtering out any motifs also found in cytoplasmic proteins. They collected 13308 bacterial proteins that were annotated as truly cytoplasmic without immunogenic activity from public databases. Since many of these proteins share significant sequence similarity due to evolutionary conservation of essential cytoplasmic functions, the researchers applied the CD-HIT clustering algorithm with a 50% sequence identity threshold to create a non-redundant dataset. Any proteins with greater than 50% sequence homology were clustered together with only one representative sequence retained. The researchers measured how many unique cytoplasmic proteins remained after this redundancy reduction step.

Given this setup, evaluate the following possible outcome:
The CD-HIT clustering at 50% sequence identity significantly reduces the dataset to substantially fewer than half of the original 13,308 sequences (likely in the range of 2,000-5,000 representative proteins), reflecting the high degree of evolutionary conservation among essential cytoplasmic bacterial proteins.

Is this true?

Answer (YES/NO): YES